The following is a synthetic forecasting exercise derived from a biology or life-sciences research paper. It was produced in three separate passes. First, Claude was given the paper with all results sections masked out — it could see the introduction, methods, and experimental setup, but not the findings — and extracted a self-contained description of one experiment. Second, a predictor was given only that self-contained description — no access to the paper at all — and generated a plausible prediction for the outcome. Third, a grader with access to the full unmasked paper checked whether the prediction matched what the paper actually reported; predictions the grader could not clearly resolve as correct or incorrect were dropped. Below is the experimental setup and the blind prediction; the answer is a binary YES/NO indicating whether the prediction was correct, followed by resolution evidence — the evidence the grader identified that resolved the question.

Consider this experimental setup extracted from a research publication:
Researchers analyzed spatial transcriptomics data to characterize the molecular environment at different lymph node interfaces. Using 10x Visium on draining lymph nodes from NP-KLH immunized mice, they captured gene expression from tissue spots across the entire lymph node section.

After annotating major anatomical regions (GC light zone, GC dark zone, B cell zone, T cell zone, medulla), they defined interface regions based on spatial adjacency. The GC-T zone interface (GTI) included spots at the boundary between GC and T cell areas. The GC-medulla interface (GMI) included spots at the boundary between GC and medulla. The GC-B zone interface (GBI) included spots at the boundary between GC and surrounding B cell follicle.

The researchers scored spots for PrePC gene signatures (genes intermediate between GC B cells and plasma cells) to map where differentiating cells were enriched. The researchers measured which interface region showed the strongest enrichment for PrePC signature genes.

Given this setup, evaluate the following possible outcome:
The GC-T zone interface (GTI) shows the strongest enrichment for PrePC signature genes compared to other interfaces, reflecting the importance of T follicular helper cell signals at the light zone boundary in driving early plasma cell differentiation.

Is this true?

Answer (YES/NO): NO